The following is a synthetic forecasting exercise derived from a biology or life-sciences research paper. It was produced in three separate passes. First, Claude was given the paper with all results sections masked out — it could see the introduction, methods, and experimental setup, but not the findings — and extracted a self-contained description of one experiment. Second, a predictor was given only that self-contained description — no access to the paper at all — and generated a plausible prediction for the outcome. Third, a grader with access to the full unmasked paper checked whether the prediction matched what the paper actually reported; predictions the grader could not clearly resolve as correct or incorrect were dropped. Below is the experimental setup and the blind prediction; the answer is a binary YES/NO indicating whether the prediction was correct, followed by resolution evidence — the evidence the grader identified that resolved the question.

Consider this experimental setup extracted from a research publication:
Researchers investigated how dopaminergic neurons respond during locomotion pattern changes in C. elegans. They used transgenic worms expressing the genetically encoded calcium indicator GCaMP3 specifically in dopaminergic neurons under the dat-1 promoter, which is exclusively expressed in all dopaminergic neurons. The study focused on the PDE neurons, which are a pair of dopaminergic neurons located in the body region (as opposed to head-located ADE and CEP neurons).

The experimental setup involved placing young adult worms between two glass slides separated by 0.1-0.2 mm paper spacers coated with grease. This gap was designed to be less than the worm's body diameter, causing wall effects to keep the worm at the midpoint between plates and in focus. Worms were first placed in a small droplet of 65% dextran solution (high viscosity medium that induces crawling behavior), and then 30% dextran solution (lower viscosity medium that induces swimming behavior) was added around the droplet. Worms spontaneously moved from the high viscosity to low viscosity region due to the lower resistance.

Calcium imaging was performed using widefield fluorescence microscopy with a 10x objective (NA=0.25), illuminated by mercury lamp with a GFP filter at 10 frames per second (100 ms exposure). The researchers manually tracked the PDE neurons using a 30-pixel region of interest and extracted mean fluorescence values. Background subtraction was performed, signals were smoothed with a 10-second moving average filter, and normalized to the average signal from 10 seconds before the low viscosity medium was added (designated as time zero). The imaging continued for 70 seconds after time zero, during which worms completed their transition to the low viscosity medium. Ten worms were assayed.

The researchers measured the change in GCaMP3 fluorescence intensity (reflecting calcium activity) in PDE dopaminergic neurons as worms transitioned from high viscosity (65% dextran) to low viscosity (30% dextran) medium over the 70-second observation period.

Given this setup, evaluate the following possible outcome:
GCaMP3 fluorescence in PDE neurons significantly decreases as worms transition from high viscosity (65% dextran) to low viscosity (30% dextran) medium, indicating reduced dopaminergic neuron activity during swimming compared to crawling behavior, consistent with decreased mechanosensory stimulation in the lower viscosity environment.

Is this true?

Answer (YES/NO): YES